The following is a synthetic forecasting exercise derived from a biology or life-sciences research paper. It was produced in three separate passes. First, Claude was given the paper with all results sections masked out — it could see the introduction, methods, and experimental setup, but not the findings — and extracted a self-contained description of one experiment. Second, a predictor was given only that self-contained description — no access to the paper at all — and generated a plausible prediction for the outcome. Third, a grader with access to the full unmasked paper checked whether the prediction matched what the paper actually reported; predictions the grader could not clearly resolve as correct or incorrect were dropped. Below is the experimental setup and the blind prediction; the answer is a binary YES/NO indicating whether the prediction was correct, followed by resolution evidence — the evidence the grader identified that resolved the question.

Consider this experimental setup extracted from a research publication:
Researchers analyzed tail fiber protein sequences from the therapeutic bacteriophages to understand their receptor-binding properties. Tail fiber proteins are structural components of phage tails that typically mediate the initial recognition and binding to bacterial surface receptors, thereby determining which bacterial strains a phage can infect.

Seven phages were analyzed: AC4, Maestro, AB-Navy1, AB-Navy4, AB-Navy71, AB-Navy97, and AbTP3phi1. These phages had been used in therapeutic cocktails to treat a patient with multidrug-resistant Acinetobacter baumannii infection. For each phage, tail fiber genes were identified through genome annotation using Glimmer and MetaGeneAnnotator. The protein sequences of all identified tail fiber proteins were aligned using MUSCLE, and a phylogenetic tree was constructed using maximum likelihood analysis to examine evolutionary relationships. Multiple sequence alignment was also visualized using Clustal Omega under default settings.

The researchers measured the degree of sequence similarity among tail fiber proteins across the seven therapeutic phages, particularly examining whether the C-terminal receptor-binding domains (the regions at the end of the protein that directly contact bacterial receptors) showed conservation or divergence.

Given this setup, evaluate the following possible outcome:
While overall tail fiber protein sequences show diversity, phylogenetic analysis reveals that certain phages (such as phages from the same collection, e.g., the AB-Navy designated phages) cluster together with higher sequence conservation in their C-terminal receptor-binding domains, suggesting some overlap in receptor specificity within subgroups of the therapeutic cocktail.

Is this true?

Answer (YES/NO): NO